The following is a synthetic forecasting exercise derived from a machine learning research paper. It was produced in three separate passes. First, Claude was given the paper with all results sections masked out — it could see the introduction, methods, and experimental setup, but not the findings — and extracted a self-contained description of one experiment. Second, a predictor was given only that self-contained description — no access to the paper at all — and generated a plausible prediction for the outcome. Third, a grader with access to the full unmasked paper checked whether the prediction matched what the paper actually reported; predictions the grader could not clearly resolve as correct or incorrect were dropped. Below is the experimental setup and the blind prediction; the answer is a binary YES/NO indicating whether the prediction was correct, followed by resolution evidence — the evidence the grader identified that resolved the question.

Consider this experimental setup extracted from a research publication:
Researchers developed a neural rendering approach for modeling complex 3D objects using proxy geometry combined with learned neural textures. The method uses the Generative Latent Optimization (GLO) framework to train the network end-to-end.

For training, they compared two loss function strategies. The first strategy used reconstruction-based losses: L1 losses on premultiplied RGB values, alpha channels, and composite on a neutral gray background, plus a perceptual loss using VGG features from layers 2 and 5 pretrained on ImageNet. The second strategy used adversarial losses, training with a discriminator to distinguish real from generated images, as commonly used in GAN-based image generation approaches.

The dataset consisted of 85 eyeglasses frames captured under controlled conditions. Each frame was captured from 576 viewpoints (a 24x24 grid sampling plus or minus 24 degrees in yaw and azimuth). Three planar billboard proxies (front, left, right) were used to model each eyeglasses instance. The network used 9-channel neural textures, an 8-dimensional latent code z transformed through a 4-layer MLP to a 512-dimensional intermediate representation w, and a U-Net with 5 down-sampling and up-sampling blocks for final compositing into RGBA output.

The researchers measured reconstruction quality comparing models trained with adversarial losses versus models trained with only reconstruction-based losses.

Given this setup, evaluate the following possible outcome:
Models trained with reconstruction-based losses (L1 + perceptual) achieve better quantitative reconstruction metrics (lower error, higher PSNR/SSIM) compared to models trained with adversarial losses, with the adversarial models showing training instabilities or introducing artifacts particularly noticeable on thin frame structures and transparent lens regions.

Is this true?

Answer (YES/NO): NO